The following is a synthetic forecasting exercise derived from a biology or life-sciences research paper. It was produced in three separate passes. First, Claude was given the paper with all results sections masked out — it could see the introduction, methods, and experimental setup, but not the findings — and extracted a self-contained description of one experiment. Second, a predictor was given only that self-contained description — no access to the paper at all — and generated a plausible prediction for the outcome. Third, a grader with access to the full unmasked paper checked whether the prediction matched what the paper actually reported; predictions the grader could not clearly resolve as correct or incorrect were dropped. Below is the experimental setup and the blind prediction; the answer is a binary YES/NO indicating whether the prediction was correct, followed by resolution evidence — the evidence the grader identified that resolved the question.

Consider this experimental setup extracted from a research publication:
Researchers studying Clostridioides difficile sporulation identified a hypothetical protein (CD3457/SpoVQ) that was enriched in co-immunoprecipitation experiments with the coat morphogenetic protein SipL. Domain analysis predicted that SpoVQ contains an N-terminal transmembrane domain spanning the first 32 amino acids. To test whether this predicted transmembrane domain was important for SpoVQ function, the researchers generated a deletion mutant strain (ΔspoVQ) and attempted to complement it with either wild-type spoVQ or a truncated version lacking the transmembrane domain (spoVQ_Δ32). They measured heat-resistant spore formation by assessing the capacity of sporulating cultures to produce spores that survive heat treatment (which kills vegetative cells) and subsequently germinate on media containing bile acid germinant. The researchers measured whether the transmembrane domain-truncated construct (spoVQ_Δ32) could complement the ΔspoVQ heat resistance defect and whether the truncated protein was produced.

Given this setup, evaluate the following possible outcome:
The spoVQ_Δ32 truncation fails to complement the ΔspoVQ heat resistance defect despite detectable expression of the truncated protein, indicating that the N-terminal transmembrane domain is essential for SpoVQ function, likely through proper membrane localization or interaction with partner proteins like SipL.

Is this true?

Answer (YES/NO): NO